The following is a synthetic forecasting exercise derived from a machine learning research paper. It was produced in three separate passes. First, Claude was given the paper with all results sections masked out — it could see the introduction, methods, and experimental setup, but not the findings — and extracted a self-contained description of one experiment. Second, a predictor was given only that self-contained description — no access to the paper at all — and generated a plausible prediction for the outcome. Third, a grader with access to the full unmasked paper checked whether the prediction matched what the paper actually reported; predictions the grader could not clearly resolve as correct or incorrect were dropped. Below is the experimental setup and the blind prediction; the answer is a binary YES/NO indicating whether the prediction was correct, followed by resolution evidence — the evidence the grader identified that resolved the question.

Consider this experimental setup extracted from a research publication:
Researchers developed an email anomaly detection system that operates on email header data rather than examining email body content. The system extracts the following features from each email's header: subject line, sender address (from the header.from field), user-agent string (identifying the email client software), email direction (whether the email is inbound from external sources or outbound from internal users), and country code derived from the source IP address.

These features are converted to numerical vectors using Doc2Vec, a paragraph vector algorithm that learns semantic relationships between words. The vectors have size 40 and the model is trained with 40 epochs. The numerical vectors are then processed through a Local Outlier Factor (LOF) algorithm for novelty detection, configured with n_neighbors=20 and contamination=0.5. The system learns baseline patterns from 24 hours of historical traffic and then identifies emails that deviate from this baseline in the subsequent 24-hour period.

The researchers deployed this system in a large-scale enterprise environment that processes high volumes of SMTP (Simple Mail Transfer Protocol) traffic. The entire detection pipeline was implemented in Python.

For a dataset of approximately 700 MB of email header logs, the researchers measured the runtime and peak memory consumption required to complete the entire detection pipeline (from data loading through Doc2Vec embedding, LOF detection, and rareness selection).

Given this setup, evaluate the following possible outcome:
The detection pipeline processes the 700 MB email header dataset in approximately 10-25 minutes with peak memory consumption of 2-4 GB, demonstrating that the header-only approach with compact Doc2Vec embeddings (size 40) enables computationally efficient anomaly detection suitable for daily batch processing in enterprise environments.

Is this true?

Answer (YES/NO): NO